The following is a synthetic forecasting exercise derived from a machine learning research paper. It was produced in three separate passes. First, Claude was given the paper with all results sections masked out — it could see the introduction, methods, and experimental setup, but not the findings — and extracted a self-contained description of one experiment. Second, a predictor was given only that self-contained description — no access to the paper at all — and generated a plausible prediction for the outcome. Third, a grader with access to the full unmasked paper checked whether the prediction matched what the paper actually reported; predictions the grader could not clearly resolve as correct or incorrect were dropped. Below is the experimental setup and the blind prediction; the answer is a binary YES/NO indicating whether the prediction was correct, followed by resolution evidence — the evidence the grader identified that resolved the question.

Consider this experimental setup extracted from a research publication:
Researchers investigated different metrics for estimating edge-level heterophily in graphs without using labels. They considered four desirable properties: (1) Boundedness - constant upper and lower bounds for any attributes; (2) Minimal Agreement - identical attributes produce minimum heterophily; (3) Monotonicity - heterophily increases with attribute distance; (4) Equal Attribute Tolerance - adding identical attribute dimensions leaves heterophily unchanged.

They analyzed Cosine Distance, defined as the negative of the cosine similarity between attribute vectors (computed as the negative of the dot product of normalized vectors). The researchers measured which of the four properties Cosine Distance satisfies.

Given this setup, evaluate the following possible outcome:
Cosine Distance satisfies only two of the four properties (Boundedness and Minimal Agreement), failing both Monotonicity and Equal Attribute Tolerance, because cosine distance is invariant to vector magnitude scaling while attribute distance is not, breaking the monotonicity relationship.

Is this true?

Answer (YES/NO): NO